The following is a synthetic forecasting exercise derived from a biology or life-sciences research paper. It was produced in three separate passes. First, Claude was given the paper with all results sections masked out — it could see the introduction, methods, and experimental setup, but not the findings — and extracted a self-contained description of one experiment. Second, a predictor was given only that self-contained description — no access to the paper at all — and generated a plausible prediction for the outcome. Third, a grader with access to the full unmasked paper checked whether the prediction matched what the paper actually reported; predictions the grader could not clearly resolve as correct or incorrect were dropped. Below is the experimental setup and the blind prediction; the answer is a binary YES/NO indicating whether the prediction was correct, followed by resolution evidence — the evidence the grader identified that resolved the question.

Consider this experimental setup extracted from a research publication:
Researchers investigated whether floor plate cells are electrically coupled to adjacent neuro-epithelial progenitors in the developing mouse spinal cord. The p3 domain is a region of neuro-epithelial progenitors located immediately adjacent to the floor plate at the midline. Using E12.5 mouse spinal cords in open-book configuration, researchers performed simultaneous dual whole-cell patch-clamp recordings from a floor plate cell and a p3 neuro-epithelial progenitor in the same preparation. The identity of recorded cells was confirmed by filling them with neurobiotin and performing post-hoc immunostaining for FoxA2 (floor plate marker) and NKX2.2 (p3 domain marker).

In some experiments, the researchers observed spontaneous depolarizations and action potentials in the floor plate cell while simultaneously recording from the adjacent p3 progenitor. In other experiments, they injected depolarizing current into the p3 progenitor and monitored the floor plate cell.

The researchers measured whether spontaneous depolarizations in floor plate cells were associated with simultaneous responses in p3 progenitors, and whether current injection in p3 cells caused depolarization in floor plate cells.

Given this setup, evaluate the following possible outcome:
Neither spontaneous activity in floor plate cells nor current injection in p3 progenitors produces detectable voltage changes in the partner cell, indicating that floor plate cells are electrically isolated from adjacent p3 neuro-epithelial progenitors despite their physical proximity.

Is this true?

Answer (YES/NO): NO